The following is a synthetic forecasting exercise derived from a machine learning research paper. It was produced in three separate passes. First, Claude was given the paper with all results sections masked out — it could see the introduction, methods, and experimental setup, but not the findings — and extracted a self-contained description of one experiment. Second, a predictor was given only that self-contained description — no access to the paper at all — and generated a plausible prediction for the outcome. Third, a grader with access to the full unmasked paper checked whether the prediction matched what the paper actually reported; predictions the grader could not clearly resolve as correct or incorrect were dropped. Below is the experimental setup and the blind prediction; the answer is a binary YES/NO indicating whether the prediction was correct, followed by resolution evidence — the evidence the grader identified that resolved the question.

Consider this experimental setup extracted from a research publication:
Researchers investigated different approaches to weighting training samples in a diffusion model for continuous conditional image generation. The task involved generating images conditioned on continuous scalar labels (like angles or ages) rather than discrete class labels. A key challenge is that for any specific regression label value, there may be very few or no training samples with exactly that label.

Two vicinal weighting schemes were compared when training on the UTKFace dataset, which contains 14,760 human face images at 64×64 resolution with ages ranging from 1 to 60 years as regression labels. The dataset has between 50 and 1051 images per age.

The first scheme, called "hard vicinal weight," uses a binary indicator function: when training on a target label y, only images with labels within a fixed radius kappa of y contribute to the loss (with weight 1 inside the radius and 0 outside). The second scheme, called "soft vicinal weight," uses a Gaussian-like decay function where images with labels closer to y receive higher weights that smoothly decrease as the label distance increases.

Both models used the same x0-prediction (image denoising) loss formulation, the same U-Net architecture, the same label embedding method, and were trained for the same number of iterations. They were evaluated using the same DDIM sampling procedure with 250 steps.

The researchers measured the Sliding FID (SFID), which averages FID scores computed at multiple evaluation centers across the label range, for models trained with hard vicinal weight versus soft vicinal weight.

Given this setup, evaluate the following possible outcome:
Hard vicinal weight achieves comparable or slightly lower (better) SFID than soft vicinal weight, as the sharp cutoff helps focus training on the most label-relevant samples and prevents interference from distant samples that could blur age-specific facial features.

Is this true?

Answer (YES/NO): YES